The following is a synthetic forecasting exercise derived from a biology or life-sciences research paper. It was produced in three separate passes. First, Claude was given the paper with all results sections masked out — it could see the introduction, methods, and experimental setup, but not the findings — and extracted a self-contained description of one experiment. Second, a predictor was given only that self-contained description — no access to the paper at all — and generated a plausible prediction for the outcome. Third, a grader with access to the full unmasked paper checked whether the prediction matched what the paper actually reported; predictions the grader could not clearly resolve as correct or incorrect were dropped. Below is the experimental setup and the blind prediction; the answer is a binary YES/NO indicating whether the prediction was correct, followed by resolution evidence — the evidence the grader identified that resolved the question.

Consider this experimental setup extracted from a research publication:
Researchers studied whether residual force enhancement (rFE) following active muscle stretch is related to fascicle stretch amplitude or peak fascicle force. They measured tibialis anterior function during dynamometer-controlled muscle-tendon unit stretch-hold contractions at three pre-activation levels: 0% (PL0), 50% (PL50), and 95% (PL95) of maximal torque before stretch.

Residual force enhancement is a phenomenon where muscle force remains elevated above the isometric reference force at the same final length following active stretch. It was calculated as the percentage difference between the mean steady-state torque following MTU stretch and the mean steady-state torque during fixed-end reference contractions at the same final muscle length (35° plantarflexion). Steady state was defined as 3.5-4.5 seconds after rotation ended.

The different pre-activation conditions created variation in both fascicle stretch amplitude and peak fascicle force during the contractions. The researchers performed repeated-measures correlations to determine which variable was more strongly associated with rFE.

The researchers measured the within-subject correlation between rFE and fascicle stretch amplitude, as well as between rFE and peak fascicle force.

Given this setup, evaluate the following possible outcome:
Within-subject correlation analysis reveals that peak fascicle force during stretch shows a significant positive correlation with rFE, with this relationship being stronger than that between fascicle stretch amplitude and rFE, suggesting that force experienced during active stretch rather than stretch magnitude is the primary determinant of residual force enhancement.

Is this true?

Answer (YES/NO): YES